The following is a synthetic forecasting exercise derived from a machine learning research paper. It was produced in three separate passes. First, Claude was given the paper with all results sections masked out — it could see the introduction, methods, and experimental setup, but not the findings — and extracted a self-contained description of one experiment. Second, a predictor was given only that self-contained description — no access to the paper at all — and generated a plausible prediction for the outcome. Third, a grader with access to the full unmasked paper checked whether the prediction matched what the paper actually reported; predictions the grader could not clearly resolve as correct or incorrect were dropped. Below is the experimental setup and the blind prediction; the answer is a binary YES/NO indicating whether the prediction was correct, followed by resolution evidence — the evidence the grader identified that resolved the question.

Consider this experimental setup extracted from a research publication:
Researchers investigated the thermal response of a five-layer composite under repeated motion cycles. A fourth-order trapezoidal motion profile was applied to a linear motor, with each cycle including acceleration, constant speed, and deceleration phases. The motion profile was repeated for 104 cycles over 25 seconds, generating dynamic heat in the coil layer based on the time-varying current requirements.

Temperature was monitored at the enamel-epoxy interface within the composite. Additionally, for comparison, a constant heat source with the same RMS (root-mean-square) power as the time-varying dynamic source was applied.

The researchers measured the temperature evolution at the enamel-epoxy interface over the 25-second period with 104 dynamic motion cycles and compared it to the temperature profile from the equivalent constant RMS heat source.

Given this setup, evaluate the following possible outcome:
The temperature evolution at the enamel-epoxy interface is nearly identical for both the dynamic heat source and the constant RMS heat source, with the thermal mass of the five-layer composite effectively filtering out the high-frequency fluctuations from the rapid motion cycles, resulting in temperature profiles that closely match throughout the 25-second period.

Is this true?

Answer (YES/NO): NO